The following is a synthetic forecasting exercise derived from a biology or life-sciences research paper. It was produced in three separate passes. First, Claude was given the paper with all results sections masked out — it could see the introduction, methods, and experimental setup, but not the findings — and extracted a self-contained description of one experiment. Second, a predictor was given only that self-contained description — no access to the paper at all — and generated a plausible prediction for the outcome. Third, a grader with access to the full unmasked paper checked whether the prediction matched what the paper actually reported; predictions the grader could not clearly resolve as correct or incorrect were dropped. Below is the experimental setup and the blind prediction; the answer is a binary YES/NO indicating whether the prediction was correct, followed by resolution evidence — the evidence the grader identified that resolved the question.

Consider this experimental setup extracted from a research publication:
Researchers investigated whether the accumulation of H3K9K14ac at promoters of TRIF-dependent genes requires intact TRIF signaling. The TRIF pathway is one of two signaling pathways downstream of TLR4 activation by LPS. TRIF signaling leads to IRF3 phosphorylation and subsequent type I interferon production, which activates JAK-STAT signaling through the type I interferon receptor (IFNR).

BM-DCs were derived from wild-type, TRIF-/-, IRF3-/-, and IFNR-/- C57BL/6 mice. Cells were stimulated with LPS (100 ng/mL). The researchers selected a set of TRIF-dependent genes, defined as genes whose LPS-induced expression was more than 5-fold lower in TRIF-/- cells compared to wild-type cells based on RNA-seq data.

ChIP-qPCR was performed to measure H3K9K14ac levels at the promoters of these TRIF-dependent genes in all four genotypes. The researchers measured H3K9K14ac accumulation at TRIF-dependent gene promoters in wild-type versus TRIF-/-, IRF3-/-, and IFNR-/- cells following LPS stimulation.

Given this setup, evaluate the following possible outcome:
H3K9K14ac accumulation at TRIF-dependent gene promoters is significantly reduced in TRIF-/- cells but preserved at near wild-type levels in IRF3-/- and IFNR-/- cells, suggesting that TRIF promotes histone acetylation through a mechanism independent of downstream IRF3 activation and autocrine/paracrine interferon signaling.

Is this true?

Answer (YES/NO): NO